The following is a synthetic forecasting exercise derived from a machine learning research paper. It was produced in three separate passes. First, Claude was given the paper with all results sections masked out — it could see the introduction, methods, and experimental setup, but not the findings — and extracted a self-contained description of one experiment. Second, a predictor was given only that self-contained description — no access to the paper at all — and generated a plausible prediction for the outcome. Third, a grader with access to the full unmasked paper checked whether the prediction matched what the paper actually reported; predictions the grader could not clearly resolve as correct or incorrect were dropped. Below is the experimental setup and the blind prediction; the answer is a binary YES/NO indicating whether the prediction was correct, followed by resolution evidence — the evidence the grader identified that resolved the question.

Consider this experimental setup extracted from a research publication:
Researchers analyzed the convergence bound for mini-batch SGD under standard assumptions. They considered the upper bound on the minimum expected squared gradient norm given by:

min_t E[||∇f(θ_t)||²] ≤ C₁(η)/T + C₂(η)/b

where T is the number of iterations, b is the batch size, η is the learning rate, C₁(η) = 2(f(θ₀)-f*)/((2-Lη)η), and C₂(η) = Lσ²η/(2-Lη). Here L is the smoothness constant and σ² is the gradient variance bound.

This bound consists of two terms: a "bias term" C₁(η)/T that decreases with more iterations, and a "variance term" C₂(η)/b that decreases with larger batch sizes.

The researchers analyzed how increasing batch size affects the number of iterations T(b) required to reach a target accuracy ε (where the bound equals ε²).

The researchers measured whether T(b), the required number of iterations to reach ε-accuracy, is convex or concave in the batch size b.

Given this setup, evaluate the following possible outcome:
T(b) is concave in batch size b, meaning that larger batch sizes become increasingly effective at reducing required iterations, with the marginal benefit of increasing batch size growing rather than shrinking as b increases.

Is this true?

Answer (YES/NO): NO